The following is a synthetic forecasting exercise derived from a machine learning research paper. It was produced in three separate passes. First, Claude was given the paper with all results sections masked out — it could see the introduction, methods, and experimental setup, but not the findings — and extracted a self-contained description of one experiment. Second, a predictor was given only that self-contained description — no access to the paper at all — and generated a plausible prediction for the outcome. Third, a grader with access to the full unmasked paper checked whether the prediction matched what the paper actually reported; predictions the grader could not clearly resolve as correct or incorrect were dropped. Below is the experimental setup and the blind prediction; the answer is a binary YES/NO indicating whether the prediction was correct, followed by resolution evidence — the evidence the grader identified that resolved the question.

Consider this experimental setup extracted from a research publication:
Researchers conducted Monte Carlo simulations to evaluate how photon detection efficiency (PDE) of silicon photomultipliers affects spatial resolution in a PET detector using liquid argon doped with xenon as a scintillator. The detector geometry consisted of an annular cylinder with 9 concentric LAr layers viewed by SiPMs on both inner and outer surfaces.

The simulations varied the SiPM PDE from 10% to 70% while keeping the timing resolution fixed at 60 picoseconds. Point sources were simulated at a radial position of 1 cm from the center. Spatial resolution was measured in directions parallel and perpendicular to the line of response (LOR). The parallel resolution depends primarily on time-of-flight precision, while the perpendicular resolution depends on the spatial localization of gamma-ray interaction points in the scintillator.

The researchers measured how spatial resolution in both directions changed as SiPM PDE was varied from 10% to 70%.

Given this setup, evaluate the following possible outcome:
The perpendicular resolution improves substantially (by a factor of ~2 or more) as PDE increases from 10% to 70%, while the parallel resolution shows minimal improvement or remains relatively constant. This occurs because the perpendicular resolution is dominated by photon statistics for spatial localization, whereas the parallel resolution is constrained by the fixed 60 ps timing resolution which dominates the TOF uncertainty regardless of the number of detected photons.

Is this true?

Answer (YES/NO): NO